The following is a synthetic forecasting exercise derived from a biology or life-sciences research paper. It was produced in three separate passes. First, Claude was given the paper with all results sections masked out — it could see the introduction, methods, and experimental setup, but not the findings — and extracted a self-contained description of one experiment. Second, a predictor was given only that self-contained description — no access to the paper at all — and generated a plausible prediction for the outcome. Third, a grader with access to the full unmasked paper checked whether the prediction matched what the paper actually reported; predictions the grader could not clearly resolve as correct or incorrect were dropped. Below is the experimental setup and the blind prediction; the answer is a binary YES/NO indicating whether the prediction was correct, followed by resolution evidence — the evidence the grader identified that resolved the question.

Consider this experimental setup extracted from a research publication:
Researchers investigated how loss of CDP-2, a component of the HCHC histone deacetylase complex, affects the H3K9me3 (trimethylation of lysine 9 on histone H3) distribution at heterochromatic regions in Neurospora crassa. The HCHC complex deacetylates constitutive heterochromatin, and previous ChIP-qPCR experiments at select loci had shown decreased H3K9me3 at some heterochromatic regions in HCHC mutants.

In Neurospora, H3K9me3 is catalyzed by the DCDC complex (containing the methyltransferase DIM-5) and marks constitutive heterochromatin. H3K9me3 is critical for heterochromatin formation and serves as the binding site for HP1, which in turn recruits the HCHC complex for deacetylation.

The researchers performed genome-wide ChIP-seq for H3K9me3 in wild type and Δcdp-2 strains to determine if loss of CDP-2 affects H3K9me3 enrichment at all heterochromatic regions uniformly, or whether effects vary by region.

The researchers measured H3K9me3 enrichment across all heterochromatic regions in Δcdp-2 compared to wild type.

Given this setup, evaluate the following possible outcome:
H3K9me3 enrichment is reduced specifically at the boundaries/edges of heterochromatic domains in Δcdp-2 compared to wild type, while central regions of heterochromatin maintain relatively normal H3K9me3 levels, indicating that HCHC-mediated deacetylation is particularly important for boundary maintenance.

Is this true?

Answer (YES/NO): NO